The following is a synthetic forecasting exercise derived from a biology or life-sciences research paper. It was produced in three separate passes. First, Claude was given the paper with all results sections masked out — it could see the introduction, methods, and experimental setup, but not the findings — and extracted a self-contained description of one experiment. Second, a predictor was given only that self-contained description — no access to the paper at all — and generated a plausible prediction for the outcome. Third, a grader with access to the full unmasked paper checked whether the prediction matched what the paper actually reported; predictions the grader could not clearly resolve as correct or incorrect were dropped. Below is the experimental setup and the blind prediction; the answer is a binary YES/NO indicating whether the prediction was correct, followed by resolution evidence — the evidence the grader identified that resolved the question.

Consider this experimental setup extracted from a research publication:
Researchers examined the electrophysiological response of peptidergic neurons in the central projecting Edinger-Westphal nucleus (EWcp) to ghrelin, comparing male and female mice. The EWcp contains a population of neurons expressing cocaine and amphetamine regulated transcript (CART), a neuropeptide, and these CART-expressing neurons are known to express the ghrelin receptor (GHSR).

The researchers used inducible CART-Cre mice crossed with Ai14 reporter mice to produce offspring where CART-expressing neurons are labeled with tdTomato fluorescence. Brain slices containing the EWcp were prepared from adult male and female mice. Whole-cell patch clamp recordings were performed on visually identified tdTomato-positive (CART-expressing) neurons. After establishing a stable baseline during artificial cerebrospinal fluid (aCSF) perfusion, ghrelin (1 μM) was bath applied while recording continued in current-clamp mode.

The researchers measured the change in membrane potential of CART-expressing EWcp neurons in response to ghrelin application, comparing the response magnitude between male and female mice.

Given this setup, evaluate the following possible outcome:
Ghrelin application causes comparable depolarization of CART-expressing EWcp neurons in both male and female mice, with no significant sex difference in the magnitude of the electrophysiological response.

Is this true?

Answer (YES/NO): NO